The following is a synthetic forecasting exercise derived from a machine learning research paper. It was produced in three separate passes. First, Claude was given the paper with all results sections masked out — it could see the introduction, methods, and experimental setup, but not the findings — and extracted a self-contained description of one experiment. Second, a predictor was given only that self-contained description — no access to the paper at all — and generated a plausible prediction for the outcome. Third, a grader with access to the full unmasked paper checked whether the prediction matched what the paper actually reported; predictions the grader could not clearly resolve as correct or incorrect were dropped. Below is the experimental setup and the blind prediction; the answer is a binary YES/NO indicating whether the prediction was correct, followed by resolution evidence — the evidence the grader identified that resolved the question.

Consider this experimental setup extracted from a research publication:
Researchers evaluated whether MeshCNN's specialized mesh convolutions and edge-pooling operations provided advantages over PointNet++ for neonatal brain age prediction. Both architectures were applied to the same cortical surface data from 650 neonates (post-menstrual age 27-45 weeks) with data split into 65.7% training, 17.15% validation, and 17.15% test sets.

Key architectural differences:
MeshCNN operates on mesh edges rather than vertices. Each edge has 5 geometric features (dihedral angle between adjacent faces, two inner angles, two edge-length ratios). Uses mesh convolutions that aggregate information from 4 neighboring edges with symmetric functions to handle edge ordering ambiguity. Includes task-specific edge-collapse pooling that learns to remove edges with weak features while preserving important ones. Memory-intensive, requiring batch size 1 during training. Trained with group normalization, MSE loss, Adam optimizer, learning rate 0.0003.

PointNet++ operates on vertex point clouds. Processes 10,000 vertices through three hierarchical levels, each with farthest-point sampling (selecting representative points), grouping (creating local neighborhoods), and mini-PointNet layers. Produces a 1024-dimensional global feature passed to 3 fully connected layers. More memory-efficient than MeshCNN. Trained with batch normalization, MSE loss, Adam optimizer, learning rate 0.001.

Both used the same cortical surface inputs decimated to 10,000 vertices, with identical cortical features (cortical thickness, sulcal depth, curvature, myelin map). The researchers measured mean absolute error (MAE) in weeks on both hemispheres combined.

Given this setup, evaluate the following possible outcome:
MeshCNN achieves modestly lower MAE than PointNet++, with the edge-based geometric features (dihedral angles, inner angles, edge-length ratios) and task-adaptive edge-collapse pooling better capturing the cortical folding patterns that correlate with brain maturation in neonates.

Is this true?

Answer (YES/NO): NO